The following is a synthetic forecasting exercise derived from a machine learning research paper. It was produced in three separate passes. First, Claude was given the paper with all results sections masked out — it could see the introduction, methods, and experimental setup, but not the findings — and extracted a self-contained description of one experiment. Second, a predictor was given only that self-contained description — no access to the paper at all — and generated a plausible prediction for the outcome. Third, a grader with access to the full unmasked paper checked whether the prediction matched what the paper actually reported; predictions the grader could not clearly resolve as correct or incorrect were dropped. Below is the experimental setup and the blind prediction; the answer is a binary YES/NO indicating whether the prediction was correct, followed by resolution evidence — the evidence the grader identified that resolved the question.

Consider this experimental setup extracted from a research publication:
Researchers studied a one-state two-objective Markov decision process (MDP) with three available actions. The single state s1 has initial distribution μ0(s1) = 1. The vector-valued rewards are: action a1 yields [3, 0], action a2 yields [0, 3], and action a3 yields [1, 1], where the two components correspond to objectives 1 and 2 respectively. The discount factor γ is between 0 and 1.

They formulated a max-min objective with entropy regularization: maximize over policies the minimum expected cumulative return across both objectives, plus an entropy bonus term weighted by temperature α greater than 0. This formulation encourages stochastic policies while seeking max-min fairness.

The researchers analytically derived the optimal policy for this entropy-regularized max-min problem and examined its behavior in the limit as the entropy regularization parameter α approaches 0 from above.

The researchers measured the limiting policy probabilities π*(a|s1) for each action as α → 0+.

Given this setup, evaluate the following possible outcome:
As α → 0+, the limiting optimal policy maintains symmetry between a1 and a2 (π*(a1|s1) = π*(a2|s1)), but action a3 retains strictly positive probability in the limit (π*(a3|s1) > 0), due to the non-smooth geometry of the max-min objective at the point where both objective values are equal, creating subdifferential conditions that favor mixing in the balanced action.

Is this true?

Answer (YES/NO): NO